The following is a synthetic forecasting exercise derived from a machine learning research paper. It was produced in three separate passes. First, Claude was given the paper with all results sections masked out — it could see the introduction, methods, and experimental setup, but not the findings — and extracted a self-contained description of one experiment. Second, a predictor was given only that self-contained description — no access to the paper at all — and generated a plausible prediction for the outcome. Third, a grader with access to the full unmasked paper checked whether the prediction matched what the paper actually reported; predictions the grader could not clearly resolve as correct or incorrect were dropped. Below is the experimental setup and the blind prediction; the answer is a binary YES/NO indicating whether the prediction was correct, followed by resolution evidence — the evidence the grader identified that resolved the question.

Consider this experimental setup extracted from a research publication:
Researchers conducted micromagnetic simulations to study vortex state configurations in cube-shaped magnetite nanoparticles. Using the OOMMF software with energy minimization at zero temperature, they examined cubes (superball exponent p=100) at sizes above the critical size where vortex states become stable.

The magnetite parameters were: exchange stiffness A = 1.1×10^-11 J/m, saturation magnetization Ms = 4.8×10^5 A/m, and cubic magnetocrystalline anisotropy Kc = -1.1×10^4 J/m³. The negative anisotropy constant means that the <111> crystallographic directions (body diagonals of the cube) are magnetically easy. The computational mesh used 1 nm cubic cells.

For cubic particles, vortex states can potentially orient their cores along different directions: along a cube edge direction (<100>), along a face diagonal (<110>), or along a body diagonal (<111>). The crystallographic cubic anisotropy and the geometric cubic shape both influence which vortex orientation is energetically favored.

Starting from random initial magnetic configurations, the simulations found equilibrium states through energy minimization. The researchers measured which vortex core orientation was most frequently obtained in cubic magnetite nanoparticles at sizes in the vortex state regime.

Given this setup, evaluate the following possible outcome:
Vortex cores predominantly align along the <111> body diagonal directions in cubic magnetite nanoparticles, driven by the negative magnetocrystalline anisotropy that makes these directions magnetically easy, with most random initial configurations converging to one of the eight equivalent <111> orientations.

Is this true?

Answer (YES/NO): NO